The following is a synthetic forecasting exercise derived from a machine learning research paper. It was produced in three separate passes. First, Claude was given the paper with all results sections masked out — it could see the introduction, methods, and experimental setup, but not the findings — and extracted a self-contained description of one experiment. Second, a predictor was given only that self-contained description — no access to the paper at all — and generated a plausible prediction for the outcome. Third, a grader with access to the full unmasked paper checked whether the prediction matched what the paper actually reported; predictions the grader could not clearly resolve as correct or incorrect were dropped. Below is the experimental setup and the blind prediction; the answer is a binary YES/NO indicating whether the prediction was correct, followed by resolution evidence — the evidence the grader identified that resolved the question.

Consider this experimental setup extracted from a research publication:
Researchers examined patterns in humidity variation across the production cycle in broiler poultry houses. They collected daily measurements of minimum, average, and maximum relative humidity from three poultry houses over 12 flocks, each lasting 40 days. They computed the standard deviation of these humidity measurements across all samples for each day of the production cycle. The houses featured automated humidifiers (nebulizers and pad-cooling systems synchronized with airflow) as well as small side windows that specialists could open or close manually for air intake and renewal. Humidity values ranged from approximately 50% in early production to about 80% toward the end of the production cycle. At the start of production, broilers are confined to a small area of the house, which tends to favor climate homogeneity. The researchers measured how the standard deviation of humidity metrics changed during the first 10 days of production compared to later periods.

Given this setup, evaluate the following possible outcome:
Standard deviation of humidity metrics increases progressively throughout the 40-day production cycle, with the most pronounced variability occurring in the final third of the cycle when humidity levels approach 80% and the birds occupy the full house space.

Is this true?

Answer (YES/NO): NO